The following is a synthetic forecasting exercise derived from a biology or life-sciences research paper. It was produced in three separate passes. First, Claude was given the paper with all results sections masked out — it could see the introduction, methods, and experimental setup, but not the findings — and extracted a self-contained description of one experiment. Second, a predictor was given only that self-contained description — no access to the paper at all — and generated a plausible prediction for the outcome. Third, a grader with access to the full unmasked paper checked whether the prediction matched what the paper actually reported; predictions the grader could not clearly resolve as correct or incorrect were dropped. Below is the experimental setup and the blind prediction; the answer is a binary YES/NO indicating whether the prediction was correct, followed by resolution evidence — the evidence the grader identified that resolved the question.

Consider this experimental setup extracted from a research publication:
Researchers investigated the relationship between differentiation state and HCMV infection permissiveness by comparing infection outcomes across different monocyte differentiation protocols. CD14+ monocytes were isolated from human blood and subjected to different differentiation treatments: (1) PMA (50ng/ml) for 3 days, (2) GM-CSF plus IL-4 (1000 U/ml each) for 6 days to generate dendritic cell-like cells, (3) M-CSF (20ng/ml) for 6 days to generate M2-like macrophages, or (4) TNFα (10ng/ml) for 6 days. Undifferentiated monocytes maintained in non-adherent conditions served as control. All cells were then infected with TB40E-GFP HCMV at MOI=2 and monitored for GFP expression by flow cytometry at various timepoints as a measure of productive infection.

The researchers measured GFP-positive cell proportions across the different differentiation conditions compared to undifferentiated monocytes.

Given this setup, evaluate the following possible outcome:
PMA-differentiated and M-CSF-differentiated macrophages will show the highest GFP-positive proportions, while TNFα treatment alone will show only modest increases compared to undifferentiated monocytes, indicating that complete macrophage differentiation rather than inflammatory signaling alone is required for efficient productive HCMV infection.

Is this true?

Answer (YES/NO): NO